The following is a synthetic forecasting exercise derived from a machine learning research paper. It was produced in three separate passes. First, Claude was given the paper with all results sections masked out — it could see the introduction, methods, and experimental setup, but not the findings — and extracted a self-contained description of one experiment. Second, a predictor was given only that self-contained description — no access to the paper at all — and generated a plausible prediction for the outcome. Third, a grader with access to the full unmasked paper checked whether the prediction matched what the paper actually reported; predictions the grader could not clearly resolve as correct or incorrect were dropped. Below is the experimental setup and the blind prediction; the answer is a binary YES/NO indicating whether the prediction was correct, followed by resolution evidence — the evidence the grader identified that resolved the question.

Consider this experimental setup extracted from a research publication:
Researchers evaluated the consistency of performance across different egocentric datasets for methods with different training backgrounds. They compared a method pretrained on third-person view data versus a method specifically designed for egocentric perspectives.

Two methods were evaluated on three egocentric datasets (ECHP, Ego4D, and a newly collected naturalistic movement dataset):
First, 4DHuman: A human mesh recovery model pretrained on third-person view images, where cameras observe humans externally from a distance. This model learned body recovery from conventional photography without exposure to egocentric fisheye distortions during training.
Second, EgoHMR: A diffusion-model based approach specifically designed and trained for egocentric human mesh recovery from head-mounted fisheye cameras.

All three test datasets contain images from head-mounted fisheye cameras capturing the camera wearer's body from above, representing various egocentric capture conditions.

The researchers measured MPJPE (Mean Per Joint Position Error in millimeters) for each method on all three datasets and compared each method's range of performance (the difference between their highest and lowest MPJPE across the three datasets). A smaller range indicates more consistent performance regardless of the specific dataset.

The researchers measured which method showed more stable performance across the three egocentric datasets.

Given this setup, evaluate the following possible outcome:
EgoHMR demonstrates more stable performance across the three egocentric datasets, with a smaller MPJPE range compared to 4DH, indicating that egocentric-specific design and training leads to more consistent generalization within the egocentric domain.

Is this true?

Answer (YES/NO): NO